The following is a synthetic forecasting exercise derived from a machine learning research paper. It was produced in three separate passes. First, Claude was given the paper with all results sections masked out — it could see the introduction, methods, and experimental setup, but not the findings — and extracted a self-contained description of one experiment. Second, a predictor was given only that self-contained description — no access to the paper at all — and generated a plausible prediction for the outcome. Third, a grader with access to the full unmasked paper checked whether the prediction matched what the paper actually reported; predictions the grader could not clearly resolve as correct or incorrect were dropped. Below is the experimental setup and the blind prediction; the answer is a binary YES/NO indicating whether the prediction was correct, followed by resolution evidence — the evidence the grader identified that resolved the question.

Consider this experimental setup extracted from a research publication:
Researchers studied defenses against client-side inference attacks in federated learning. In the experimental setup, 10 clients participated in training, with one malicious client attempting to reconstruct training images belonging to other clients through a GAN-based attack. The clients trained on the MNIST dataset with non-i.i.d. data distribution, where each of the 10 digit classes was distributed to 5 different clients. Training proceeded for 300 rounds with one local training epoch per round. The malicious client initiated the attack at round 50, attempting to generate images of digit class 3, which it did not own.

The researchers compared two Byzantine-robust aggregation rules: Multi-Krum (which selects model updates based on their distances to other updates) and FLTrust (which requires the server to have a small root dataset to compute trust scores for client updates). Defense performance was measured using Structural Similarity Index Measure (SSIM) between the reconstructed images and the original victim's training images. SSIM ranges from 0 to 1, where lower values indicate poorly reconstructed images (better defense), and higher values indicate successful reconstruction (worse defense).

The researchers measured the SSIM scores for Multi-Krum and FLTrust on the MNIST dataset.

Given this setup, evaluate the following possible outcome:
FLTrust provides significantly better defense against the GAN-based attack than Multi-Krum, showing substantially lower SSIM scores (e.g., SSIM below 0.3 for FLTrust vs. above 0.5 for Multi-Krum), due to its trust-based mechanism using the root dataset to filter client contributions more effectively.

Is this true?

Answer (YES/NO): NO